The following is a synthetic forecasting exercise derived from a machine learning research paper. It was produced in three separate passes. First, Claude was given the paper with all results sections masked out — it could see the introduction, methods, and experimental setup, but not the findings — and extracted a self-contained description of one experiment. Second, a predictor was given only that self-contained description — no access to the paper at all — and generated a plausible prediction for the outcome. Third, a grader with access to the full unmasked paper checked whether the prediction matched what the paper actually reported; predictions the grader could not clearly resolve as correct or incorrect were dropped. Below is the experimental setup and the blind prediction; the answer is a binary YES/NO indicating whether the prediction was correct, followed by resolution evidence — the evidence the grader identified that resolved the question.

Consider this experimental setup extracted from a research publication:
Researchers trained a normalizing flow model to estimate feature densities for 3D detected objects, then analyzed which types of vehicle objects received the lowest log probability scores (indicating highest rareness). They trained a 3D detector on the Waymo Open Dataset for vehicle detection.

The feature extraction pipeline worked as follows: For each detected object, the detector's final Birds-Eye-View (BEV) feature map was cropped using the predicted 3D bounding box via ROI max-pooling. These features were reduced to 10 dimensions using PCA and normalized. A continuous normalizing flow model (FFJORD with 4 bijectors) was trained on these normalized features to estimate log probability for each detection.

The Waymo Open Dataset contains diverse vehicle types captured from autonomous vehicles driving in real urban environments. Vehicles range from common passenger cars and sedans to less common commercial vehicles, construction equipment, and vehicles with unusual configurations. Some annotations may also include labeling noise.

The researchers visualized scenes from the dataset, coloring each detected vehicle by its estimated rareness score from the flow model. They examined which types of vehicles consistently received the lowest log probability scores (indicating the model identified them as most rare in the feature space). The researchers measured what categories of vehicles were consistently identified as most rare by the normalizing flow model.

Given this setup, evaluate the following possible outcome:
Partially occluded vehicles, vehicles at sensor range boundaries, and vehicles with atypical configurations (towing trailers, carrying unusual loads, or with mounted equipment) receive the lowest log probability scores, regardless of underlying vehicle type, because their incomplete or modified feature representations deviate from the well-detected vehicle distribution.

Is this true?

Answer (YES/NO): NO